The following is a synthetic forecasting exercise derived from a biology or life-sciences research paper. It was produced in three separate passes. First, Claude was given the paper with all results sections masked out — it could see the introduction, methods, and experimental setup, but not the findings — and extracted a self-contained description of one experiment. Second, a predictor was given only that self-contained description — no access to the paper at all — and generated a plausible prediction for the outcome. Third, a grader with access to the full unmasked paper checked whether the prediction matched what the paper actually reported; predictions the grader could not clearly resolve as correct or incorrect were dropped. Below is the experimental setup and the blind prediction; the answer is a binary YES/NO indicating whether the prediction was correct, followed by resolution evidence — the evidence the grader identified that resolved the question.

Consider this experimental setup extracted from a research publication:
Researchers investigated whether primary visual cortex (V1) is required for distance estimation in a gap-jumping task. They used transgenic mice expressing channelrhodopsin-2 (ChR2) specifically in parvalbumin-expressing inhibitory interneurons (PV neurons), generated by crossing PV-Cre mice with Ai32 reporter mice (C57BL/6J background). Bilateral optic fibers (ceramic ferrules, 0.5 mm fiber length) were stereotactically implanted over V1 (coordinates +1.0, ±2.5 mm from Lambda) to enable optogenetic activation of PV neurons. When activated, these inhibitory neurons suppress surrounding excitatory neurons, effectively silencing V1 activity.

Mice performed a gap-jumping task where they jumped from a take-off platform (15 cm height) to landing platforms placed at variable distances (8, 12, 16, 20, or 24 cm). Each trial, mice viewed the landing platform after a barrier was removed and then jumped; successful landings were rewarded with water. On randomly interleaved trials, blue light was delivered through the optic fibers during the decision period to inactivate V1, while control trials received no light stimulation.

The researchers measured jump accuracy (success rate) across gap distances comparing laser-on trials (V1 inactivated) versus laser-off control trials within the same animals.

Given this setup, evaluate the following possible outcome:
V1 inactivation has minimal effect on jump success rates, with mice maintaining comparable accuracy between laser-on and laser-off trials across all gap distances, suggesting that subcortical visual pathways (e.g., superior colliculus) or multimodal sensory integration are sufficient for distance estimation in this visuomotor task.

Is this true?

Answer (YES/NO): NO